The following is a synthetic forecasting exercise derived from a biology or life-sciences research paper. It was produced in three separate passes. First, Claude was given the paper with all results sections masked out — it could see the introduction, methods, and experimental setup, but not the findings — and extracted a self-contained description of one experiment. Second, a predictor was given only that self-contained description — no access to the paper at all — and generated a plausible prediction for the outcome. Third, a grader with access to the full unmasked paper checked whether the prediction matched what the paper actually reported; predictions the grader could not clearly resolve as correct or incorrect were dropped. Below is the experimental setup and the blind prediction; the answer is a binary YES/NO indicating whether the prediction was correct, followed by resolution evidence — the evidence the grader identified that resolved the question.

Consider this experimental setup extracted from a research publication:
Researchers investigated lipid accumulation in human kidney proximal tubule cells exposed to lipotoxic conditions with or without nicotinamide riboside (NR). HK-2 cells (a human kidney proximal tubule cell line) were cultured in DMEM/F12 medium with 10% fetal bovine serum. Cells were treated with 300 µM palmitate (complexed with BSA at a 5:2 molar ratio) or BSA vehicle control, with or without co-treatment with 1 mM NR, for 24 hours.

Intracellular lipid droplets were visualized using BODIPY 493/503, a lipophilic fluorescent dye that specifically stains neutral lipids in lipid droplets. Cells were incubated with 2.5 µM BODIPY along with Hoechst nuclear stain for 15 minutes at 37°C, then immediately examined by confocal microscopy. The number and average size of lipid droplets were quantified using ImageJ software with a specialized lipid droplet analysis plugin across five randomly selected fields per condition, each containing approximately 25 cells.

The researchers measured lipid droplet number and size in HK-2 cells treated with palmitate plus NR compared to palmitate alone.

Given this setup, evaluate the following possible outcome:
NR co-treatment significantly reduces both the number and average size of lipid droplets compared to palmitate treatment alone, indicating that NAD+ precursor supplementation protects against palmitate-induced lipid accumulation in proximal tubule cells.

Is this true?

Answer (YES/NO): NO